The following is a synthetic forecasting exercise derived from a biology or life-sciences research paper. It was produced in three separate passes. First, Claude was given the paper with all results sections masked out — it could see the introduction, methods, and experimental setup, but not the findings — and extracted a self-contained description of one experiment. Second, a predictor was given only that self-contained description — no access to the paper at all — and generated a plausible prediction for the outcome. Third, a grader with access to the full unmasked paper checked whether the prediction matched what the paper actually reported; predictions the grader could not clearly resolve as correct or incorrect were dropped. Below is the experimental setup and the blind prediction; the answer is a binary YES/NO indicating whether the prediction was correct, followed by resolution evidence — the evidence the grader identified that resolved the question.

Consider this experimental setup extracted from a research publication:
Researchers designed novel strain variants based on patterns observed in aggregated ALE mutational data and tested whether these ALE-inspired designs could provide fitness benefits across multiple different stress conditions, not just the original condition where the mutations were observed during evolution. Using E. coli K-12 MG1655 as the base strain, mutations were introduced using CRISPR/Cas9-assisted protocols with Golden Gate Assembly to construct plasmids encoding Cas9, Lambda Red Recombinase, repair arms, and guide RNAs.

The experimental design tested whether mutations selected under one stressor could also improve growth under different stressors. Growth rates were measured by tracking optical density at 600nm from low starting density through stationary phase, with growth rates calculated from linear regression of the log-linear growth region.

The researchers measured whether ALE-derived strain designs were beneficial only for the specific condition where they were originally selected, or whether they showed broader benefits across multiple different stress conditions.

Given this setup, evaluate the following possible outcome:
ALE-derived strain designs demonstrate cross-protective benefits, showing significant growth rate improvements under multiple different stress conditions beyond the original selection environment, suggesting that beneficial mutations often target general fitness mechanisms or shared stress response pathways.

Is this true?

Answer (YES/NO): YES